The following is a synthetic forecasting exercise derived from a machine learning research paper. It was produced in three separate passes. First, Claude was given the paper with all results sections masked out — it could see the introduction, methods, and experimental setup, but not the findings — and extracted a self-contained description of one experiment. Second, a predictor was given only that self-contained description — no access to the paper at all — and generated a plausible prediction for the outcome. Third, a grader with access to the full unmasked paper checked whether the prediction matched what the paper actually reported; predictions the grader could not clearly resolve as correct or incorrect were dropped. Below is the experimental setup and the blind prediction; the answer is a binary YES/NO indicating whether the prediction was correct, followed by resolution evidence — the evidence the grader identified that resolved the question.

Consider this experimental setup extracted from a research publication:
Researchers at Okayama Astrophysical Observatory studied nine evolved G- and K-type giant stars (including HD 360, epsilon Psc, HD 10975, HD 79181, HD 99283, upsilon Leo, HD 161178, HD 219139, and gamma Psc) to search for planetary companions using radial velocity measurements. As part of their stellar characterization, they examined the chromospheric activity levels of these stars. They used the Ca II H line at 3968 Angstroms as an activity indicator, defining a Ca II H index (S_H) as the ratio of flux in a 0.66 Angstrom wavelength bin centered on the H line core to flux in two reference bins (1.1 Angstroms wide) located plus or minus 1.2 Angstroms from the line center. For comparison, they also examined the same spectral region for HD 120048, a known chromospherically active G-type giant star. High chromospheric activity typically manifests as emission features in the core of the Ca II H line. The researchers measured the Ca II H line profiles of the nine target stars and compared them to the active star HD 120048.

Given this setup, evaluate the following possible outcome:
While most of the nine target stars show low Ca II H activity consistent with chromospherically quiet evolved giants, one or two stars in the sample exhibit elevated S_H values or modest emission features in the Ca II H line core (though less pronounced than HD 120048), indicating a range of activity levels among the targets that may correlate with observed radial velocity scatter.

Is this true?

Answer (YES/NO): NO